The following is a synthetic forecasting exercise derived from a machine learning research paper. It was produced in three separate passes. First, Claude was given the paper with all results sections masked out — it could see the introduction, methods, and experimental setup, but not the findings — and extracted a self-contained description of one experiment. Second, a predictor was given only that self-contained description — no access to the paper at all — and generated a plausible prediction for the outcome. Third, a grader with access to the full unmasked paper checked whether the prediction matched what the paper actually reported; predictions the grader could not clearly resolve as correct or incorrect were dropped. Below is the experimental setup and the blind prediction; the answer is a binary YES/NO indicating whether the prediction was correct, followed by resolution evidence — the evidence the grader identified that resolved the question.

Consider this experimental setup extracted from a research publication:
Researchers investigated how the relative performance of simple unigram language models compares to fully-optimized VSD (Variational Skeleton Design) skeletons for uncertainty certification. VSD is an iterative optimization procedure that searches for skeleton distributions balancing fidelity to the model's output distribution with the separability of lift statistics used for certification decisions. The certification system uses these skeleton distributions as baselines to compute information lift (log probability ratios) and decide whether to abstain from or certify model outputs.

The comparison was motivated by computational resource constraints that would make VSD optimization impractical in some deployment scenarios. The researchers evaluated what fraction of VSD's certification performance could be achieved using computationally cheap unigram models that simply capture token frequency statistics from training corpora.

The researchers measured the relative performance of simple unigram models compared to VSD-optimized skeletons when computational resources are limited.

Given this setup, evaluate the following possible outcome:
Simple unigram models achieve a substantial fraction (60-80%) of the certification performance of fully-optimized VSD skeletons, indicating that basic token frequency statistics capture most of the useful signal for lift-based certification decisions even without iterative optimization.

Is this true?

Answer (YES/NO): NO